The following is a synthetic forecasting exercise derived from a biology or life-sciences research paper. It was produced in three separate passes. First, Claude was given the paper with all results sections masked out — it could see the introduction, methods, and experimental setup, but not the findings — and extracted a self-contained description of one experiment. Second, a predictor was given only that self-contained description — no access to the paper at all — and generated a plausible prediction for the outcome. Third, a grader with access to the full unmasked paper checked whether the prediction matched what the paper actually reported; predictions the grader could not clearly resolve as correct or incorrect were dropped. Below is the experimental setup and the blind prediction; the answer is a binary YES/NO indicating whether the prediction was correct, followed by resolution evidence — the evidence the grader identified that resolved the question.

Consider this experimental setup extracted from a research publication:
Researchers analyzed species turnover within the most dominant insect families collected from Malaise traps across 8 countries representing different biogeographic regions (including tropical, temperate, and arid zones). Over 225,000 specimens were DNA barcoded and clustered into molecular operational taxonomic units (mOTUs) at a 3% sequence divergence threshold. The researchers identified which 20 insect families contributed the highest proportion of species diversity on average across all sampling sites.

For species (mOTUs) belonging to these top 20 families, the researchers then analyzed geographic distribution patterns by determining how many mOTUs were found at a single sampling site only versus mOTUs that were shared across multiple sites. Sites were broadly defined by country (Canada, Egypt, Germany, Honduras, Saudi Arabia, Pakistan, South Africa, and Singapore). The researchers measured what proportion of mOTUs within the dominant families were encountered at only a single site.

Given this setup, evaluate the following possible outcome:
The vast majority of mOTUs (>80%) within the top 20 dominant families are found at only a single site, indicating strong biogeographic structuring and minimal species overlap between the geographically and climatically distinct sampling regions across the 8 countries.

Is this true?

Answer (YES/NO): YES